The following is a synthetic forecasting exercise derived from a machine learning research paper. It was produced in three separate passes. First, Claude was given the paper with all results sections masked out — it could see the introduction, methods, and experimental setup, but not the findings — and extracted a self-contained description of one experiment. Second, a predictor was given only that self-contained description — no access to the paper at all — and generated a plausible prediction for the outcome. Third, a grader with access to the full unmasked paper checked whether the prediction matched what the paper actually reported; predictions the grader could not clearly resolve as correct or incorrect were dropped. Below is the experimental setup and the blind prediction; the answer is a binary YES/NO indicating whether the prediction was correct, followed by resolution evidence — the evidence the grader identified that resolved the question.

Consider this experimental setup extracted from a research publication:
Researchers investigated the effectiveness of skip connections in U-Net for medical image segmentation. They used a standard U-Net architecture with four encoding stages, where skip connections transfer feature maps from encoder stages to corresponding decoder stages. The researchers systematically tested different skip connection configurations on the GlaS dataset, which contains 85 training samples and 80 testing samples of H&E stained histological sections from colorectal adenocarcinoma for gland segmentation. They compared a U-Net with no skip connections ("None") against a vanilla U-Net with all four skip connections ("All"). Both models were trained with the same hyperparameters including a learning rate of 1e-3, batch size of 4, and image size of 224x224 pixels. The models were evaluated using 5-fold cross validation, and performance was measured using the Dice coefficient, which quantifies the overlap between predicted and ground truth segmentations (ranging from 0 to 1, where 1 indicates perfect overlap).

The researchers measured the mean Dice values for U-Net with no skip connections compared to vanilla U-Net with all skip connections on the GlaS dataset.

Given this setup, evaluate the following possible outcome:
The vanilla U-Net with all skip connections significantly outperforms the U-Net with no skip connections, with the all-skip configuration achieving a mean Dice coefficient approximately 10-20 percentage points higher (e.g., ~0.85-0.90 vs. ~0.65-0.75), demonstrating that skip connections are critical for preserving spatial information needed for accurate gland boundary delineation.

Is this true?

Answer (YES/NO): NO